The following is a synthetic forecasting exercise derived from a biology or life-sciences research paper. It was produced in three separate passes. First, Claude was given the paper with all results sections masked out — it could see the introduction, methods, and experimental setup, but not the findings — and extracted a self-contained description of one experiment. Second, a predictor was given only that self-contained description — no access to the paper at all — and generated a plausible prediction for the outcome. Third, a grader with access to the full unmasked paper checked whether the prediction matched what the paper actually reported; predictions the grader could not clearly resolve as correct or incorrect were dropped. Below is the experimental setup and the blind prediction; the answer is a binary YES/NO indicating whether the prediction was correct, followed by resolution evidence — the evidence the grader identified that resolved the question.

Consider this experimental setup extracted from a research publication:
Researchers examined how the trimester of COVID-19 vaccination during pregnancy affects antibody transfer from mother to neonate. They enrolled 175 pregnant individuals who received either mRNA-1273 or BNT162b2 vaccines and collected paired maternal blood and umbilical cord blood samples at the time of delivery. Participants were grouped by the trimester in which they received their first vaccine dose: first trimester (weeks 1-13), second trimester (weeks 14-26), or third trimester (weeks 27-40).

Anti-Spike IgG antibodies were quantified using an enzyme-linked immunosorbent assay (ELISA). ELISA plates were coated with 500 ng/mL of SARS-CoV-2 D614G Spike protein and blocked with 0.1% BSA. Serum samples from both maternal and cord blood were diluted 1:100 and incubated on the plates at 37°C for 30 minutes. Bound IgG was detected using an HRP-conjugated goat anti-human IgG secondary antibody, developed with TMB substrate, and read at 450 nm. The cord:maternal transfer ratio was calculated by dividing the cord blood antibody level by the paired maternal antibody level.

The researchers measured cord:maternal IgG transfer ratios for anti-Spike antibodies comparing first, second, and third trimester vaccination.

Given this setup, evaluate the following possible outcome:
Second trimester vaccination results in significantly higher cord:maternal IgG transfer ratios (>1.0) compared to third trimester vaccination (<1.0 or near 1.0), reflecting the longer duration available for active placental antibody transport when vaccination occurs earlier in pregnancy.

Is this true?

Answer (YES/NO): YES